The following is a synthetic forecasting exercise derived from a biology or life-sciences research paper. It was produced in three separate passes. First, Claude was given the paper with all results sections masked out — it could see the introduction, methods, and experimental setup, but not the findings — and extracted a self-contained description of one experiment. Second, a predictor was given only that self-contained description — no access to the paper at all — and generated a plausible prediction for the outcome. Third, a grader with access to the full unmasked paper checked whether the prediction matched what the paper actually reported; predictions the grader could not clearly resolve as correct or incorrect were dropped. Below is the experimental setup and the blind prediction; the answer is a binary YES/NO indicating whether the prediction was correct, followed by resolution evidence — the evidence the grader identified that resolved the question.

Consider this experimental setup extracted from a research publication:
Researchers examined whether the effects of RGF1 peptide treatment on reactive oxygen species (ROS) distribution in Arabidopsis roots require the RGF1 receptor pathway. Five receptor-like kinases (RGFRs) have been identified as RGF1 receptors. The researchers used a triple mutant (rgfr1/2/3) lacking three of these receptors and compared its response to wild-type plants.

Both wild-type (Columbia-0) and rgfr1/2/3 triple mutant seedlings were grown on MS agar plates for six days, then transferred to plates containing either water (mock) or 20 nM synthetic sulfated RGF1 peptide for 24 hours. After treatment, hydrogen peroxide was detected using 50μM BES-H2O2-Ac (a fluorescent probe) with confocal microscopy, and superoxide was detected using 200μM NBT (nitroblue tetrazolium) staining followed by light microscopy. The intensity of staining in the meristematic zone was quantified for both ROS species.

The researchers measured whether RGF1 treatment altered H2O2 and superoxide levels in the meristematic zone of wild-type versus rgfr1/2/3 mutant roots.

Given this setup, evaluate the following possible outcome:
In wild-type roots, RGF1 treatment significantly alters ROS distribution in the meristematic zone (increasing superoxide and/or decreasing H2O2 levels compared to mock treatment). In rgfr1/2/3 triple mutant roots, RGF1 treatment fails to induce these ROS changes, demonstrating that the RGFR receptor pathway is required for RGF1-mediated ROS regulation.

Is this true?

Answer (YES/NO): YES